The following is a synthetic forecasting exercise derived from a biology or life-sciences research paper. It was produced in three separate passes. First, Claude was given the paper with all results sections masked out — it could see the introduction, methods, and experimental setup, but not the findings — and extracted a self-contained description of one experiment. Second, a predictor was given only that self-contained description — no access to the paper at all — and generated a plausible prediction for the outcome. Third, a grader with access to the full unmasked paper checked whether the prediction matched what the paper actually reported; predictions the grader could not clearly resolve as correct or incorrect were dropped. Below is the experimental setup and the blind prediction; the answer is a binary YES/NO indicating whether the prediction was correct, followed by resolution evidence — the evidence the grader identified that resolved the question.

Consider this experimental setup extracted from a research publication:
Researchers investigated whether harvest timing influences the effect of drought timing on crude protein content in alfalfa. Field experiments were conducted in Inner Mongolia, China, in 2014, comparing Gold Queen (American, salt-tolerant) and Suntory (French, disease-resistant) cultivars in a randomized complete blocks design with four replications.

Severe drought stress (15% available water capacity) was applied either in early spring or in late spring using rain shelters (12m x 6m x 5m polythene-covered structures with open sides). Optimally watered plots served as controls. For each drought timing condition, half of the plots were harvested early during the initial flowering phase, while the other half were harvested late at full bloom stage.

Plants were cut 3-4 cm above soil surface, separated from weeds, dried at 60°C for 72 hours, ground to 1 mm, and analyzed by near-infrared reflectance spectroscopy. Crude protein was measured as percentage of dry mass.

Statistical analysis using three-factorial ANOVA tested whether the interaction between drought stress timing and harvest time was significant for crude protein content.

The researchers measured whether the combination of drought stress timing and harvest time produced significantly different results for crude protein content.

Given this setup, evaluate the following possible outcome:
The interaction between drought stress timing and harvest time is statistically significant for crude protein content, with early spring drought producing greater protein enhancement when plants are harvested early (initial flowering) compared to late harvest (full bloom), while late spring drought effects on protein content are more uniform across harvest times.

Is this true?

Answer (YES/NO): NO